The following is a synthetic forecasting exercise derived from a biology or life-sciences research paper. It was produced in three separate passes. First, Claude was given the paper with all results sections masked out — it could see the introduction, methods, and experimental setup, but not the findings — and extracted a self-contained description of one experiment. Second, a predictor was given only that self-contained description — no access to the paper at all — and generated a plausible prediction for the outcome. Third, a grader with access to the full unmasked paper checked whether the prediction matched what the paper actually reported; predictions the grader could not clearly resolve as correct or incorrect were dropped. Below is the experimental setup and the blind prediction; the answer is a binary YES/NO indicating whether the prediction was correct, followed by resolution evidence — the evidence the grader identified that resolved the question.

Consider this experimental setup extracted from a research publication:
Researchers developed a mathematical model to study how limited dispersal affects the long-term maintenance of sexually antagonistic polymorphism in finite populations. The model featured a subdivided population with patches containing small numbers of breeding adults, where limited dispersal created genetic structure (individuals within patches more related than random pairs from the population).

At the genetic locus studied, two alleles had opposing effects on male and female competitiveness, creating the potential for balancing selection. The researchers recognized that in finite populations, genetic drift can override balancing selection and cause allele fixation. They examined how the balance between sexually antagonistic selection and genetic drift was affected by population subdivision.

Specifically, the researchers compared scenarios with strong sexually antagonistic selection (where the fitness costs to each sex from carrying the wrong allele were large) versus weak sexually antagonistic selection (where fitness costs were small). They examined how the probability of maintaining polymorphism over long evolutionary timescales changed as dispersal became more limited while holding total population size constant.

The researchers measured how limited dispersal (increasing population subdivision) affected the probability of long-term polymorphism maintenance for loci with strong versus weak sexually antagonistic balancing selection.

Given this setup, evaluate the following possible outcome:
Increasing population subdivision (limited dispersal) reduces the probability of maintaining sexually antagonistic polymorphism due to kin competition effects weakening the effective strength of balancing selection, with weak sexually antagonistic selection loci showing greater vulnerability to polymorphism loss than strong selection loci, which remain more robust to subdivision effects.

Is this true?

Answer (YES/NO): NO